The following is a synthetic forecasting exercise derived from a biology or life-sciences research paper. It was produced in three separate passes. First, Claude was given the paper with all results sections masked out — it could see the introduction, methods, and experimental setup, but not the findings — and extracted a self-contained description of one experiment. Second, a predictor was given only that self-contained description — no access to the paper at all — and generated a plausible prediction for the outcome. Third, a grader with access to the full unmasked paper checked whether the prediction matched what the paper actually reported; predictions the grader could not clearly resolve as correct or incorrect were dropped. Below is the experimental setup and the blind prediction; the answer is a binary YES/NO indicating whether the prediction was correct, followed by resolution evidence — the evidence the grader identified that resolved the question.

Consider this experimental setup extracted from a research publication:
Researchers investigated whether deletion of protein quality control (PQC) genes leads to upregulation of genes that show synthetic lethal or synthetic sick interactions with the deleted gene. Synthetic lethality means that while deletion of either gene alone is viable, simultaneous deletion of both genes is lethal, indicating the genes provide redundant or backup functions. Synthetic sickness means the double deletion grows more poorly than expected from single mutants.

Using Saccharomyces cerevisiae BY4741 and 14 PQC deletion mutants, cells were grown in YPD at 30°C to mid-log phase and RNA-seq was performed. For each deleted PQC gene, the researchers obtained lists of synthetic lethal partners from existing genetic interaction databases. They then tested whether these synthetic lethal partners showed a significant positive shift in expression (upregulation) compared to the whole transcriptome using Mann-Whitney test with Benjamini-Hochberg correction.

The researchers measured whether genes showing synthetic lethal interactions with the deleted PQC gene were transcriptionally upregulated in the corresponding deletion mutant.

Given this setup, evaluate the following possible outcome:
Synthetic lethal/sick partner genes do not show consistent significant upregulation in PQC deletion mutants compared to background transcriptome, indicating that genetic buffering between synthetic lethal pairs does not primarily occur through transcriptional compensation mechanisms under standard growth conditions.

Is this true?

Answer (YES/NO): YES